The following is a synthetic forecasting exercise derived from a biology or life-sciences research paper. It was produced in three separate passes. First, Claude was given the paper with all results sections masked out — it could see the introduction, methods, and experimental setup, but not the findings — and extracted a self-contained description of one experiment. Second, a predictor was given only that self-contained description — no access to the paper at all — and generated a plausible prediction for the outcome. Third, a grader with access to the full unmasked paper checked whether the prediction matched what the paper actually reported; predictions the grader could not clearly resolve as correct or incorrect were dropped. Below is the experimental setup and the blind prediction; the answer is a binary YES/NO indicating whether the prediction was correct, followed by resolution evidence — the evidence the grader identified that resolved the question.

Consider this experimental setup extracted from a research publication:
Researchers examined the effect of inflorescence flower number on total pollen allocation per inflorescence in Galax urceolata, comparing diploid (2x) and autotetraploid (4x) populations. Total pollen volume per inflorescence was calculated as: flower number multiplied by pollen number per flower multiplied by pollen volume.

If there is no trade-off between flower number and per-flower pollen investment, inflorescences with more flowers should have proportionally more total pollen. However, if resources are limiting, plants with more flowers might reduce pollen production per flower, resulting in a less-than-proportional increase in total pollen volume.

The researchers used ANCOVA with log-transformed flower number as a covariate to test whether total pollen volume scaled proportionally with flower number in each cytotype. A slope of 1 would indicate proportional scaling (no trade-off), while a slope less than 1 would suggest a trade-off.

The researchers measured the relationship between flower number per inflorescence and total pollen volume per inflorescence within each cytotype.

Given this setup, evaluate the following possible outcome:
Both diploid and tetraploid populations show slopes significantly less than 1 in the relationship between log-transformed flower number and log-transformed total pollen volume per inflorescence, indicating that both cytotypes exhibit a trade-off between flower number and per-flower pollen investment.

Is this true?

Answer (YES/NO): NO